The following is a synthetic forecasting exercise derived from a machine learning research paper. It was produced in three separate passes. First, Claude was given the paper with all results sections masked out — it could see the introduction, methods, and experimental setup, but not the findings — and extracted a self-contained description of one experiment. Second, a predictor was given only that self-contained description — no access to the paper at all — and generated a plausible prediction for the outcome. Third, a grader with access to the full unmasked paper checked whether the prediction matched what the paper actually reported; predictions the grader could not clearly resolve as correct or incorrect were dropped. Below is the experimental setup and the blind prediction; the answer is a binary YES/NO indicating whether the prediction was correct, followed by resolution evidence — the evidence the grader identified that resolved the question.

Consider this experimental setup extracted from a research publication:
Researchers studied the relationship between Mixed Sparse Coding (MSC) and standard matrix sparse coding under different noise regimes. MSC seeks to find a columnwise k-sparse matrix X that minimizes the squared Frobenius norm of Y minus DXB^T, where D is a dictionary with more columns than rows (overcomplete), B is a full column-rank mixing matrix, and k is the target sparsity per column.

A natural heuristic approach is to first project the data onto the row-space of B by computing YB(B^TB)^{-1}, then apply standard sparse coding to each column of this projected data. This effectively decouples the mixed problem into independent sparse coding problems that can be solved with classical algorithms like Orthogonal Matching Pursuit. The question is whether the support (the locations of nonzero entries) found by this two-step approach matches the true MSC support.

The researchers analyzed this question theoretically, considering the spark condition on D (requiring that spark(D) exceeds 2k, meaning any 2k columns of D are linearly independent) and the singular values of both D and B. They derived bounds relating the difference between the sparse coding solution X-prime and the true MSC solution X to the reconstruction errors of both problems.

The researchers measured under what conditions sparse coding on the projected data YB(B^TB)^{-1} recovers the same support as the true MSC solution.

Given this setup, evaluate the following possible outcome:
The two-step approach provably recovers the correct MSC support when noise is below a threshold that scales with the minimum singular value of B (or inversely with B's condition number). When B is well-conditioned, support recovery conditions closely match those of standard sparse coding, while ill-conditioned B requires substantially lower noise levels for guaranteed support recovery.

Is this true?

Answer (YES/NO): NO